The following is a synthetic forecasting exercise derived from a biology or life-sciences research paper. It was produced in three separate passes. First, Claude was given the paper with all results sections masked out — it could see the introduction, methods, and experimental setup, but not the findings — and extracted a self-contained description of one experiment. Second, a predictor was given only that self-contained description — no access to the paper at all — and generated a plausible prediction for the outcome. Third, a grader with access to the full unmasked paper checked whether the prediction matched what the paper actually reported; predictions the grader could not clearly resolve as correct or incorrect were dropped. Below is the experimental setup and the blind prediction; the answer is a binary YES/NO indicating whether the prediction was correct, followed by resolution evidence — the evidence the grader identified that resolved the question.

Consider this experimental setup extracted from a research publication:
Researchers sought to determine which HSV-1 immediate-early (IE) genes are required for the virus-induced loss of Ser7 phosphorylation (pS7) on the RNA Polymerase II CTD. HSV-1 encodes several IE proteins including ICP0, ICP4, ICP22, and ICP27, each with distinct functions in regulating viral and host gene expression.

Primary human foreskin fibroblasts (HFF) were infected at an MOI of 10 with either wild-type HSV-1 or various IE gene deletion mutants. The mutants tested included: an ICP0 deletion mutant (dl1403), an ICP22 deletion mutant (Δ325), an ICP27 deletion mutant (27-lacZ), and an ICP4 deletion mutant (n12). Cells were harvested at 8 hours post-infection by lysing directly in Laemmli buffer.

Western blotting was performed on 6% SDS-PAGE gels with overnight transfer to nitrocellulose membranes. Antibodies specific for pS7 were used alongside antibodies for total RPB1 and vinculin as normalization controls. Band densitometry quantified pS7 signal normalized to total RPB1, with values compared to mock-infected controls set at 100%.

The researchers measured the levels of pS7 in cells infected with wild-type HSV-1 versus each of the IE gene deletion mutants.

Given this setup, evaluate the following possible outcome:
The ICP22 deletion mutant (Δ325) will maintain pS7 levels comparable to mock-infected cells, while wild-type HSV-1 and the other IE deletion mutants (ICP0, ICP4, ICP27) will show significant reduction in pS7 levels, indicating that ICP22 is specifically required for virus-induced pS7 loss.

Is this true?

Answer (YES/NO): NO